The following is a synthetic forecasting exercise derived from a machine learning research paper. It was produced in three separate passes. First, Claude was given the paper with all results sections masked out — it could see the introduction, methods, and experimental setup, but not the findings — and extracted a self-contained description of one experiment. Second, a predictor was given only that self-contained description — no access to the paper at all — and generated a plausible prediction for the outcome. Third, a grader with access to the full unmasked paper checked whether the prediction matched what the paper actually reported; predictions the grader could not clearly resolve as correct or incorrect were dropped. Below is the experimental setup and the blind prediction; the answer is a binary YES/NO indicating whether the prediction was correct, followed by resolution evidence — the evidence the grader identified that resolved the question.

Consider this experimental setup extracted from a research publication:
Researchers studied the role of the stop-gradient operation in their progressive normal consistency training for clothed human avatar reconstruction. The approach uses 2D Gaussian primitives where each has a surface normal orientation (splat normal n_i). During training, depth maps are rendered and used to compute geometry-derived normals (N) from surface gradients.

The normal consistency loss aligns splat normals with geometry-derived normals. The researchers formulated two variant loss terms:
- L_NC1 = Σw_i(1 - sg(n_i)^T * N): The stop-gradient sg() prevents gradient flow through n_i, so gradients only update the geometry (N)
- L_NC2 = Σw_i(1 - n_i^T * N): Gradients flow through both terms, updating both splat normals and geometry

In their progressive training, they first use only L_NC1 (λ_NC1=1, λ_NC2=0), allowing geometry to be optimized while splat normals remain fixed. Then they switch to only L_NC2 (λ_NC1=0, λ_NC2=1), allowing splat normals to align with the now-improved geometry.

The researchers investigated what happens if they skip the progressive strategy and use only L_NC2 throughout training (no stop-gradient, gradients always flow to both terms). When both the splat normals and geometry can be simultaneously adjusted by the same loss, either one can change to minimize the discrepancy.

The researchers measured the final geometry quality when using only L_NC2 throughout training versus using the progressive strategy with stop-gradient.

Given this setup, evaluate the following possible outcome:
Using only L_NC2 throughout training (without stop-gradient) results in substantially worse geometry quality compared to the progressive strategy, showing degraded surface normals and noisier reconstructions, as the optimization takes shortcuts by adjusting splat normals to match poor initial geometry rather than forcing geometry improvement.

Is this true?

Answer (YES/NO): YES